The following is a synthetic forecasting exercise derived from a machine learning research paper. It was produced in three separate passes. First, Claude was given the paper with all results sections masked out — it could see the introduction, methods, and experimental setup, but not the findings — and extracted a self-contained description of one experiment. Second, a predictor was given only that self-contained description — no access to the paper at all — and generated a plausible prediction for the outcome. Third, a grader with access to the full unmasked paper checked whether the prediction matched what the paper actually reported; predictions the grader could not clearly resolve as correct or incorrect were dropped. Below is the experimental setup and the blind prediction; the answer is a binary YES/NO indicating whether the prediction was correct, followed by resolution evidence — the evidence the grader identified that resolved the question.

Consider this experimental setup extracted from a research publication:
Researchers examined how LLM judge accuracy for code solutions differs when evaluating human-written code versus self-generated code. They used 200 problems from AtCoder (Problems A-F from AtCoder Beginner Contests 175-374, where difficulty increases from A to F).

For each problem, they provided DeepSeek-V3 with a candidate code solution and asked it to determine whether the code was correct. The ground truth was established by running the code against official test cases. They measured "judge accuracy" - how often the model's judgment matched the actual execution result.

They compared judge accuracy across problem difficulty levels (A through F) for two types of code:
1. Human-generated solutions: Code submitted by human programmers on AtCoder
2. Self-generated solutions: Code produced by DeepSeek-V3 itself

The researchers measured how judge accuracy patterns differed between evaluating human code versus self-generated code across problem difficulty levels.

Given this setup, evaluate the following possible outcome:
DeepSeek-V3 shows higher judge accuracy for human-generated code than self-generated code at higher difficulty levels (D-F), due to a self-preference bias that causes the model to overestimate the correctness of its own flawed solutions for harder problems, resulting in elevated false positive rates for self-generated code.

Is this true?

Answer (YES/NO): NO